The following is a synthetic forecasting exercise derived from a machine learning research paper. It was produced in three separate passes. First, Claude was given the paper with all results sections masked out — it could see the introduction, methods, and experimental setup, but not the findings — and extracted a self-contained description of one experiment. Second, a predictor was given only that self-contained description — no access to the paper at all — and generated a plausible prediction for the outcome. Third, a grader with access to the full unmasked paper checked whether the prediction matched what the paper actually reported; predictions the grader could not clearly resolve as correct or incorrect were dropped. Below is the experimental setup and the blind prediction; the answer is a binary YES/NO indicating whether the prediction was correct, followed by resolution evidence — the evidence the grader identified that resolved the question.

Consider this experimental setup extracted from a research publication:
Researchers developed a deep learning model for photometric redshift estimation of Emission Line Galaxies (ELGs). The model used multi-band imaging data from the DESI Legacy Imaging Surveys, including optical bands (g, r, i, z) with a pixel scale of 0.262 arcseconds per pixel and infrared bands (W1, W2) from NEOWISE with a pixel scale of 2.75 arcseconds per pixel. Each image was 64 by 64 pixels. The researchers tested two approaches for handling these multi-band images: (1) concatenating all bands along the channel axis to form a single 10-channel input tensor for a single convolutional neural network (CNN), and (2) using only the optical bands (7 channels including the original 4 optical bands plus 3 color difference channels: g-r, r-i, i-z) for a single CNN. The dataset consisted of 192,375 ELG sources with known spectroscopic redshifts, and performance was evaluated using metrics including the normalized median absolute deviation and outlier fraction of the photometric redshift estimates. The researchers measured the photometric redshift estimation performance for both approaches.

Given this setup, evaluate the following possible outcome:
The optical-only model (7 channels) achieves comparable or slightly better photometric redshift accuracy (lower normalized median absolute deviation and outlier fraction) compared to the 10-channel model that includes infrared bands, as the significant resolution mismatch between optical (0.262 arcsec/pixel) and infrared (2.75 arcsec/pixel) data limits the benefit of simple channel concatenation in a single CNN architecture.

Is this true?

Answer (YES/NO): YES